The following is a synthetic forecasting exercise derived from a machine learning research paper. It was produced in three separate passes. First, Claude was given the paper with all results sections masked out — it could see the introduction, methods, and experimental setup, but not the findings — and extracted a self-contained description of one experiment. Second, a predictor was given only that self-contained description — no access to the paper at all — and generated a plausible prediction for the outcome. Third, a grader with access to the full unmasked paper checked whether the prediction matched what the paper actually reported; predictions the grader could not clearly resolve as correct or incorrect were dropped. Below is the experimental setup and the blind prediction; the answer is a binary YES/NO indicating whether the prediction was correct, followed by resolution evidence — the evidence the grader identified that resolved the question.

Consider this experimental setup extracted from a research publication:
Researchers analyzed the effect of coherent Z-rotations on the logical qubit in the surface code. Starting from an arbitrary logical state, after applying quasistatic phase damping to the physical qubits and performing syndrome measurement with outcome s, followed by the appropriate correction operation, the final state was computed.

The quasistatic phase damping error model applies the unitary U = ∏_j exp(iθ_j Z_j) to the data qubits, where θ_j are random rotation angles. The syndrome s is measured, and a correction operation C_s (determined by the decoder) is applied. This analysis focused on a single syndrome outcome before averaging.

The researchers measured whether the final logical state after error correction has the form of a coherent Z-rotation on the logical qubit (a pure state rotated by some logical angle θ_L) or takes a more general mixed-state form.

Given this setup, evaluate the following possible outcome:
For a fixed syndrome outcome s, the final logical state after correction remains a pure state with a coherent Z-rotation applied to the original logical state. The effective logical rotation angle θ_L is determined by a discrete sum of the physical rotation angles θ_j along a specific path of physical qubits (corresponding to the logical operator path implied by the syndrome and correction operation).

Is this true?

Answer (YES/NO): NO